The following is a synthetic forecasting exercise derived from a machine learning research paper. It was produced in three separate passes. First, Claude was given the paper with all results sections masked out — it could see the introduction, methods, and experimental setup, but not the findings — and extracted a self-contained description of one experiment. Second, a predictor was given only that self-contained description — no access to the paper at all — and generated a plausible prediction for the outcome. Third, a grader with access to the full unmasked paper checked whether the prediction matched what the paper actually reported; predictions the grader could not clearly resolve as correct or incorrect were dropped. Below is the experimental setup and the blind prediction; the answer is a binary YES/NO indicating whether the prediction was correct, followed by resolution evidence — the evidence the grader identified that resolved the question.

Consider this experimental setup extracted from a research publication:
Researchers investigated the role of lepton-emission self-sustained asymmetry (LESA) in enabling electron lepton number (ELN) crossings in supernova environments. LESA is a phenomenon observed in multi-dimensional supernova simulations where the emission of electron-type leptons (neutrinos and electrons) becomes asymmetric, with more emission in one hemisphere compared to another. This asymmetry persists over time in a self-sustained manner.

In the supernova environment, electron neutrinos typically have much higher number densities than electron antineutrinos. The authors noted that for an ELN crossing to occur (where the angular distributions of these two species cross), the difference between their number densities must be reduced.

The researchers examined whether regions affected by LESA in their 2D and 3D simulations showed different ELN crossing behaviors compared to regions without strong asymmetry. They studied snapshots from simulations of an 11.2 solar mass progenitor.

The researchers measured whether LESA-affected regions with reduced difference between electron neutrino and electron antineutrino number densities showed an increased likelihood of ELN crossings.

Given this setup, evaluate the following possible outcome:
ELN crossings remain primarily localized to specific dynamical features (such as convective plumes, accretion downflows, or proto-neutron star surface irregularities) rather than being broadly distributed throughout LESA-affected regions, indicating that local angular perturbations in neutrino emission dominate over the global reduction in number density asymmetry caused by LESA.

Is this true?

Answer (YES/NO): NO